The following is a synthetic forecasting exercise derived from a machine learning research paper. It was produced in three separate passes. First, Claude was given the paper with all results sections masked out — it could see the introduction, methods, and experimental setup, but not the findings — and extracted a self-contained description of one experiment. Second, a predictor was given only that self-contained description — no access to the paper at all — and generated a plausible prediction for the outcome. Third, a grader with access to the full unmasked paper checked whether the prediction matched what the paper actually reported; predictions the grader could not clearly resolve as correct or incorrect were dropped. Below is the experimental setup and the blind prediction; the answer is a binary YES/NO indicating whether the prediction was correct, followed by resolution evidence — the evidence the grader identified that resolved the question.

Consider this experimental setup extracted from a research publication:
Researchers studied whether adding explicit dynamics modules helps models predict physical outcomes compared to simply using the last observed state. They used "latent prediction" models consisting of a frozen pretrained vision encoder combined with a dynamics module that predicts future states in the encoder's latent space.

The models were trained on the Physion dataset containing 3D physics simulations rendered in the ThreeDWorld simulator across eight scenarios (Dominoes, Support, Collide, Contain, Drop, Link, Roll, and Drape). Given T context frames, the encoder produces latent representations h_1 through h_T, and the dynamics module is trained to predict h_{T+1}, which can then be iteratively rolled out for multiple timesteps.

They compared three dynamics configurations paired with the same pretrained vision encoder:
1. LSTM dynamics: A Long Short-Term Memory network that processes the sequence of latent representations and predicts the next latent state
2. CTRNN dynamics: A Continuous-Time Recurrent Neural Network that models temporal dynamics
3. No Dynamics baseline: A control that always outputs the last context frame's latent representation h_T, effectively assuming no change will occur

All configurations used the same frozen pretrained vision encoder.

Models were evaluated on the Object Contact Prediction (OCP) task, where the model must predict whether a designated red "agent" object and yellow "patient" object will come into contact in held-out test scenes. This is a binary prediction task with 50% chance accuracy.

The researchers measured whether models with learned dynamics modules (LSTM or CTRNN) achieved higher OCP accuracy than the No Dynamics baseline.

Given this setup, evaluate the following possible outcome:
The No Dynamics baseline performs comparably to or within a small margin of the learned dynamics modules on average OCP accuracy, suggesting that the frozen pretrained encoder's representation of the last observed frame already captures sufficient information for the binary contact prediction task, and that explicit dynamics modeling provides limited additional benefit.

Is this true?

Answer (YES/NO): YES